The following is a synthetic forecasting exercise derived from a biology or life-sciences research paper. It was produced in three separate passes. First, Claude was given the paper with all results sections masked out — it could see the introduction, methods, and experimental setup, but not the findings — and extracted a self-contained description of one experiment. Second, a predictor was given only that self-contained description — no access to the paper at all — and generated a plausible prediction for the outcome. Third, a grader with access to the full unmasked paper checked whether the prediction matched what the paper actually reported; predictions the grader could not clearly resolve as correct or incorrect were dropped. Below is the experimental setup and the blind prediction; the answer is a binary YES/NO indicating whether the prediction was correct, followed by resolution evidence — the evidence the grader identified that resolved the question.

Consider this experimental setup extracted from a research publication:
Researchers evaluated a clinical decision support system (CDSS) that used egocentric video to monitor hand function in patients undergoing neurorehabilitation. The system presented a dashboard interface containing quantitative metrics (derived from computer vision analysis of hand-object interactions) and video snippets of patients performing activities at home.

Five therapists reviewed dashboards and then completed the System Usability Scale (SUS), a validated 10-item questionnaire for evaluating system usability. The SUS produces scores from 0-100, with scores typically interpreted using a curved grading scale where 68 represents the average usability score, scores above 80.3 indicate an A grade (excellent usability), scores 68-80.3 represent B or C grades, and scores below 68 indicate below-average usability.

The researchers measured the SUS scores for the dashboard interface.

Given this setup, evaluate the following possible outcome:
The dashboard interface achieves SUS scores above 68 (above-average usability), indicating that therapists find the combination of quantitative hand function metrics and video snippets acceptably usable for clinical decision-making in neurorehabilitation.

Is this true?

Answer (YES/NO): YES